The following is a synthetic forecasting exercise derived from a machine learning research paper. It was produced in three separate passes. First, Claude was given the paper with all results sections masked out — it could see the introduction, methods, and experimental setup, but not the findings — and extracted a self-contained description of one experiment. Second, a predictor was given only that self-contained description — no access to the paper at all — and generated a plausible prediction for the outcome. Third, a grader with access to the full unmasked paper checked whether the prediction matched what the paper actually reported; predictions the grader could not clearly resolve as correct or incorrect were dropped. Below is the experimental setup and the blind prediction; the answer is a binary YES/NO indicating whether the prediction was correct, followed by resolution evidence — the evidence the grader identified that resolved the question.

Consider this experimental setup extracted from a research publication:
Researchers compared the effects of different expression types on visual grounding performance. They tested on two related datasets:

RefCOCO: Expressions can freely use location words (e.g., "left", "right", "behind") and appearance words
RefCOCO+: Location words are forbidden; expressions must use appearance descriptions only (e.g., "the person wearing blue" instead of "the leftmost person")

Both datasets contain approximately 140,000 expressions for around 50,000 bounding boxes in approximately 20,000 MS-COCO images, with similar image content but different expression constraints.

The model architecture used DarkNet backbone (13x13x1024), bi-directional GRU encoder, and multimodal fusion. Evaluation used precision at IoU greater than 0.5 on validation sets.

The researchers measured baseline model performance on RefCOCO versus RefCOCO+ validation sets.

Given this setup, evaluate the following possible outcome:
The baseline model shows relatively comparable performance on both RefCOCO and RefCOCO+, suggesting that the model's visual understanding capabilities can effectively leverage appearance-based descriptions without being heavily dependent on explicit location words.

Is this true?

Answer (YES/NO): NO